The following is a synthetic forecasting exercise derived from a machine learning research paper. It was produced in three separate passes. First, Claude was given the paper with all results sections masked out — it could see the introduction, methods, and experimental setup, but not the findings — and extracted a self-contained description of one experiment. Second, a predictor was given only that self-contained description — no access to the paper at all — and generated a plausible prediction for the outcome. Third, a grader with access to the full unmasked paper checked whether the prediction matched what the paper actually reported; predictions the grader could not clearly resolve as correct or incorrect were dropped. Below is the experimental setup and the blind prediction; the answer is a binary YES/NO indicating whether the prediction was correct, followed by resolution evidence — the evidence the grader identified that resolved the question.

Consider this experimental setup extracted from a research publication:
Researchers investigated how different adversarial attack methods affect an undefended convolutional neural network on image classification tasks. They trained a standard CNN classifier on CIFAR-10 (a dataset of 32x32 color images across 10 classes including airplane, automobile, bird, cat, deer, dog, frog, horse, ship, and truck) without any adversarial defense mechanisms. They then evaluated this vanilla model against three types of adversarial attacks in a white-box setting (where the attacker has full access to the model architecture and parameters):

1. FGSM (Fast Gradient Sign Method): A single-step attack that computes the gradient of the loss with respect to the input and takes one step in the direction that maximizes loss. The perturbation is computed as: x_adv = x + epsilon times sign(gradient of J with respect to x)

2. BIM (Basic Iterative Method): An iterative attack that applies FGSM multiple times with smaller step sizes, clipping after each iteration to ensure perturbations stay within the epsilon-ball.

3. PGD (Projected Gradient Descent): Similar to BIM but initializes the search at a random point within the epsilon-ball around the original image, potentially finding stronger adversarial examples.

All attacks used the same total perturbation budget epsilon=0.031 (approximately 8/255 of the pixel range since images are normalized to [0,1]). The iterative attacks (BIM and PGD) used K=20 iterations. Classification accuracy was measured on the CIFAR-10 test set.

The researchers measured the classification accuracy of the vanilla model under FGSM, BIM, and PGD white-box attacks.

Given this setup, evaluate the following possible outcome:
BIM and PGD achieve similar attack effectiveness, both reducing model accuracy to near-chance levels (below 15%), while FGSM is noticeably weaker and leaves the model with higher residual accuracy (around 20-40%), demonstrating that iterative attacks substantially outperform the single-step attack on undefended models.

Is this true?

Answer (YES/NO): YES